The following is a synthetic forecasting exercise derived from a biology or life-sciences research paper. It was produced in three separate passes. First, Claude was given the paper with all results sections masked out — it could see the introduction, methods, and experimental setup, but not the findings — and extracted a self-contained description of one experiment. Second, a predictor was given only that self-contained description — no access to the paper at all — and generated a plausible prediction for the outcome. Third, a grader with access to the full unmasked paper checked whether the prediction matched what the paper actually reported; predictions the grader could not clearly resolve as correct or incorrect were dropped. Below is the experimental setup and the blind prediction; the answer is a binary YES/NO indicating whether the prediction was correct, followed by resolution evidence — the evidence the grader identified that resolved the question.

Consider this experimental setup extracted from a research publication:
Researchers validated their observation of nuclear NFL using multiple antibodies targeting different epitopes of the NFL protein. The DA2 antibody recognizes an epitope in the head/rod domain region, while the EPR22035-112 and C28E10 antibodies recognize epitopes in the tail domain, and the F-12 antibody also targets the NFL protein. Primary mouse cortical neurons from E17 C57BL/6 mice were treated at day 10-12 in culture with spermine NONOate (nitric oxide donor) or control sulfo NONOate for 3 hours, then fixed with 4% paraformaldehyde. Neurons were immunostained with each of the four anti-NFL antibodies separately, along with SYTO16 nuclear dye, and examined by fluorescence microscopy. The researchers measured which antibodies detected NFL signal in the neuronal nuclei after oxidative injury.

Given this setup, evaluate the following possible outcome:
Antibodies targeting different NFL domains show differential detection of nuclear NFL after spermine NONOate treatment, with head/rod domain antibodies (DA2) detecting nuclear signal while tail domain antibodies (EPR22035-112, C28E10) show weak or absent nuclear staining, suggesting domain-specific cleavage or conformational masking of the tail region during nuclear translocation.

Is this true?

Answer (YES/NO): NO